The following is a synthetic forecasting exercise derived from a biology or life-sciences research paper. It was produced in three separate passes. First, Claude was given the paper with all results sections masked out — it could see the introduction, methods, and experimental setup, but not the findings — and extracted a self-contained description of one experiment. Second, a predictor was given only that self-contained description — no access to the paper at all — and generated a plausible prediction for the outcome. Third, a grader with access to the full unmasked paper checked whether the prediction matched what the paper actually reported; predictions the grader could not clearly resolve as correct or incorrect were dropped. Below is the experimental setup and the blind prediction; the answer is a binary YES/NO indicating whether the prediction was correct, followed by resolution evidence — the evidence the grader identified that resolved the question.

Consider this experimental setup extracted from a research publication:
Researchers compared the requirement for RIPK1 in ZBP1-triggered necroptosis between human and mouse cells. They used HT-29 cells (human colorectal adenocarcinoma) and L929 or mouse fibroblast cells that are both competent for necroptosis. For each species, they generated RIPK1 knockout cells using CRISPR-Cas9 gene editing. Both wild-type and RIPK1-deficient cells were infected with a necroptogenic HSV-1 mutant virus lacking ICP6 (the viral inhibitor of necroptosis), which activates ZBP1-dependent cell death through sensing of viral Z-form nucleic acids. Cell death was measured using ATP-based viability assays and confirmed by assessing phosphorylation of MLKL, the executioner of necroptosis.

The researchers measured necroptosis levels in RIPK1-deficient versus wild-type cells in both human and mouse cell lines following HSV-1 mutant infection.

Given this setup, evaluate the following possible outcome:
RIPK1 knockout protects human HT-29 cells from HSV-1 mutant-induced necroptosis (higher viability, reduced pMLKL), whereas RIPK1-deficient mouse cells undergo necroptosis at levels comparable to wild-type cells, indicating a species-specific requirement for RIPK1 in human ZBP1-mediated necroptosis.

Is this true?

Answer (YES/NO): YES